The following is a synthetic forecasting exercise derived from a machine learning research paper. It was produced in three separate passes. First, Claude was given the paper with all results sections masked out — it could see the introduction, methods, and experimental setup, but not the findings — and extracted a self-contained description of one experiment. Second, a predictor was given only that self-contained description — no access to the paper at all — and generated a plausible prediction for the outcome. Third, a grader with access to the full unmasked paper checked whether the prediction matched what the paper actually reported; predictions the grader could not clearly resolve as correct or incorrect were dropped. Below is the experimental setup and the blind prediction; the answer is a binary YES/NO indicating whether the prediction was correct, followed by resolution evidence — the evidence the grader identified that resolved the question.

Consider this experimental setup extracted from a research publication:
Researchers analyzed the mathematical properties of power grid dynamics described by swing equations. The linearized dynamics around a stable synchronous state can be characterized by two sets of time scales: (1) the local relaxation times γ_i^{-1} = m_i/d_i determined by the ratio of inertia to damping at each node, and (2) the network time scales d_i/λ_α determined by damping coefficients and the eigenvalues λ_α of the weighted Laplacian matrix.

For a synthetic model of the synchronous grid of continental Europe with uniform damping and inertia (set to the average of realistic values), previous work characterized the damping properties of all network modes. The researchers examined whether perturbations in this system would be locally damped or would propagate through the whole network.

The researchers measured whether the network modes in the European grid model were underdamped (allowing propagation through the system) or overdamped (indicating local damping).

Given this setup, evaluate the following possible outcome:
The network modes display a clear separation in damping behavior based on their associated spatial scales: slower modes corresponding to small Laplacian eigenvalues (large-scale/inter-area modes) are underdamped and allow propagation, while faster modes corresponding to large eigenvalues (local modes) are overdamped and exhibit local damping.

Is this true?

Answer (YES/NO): NO